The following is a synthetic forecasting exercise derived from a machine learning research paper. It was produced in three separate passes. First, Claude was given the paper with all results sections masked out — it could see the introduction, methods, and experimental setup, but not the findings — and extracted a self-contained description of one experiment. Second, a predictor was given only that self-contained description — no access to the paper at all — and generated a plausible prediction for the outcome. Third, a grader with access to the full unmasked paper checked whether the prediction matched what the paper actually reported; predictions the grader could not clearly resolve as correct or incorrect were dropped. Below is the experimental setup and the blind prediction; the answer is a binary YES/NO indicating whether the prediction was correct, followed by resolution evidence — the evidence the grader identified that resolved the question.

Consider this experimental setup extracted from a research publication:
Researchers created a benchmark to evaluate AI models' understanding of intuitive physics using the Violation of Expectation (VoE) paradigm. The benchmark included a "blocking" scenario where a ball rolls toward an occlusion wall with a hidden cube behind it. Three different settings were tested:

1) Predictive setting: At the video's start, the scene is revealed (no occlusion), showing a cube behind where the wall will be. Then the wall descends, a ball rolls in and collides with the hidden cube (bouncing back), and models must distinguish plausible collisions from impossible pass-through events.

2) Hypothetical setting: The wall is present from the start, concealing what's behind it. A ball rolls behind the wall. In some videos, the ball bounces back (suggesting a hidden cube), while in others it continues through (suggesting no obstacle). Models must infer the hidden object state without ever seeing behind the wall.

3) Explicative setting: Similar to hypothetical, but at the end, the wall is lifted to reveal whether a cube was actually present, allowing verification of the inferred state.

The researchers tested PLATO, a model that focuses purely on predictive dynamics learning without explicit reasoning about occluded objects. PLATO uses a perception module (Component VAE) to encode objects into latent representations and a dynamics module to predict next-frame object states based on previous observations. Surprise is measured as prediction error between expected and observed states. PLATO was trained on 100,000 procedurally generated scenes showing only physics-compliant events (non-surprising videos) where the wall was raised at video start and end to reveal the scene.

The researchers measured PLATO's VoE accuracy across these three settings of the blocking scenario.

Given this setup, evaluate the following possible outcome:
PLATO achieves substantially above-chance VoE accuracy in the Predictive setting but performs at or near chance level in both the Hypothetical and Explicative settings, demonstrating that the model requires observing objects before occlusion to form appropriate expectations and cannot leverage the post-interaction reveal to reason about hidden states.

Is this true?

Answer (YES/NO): YES